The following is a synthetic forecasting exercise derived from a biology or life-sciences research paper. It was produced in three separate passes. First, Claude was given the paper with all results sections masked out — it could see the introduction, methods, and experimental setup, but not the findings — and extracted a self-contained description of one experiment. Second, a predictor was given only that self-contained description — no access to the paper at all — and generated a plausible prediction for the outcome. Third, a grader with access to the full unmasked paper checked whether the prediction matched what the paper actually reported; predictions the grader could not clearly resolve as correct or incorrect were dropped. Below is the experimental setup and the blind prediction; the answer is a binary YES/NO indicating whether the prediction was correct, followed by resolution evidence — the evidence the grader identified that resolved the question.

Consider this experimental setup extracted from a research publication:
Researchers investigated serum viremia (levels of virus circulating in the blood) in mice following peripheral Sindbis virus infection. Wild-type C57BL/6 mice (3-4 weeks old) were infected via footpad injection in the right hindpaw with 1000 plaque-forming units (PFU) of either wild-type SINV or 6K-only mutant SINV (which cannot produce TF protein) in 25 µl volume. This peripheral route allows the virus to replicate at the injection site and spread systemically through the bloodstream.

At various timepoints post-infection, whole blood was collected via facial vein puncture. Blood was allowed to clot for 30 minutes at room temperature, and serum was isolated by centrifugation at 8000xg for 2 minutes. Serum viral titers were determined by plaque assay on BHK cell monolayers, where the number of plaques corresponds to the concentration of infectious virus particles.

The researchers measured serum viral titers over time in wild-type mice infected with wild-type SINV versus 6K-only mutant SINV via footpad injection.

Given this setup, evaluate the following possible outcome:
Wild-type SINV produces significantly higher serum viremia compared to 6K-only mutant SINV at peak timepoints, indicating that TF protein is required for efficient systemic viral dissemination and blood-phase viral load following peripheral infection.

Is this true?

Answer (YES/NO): YES